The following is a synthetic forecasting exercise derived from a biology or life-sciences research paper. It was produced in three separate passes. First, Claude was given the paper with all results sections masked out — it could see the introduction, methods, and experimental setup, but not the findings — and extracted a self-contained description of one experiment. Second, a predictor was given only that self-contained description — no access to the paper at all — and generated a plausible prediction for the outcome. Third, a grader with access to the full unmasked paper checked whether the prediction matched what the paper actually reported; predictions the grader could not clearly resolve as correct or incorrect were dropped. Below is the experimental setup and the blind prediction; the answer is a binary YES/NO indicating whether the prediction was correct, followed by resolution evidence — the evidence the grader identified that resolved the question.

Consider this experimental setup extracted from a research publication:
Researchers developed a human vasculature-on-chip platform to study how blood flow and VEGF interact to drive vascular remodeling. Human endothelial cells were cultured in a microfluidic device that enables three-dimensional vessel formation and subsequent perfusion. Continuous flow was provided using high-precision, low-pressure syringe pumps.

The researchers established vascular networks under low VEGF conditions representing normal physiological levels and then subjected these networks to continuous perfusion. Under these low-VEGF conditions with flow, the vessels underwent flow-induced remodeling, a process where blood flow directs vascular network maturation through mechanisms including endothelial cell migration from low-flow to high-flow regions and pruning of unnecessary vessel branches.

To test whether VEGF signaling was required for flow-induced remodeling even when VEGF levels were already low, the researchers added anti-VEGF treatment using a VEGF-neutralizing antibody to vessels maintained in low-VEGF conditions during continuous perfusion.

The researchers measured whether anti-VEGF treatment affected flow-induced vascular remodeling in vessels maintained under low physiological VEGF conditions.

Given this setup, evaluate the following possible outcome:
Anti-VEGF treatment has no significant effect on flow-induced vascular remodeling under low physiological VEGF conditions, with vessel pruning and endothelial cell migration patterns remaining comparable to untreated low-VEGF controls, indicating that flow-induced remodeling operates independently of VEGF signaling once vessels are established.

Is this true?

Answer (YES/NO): YES